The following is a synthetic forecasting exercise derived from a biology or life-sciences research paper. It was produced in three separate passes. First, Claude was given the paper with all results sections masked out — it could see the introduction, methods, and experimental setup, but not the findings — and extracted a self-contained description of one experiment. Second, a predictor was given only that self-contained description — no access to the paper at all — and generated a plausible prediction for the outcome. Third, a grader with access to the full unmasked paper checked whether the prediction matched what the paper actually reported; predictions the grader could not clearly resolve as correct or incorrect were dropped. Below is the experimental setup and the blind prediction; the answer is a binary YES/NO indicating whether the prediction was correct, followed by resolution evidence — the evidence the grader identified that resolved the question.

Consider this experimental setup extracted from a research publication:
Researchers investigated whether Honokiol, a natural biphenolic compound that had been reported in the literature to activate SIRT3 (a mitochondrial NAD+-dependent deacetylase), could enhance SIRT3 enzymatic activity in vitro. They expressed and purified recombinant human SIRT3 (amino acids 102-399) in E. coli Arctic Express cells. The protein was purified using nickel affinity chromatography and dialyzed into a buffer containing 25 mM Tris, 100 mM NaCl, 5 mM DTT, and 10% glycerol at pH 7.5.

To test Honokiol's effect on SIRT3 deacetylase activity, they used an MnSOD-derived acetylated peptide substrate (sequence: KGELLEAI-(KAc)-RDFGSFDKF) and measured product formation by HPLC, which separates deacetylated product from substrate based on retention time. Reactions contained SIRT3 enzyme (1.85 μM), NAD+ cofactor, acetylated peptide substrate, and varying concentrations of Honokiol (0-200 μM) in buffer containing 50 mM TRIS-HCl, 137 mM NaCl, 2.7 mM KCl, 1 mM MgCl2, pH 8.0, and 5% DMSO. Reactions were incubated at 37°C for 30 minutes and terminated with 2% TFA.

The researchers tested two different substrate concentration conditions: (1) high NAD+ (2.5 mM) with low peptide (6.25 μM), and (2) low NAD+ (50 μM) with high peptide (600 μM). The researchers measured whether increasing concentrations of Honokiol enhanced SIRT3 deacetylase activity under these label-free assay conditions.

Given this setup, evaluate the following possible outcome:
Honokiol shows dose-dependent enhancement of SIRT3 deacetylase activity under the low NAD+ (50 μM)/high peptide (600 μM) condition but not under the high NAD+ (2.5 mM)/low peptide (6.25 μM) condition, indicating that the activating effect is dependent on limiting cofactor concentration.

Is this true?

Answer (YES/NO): NO